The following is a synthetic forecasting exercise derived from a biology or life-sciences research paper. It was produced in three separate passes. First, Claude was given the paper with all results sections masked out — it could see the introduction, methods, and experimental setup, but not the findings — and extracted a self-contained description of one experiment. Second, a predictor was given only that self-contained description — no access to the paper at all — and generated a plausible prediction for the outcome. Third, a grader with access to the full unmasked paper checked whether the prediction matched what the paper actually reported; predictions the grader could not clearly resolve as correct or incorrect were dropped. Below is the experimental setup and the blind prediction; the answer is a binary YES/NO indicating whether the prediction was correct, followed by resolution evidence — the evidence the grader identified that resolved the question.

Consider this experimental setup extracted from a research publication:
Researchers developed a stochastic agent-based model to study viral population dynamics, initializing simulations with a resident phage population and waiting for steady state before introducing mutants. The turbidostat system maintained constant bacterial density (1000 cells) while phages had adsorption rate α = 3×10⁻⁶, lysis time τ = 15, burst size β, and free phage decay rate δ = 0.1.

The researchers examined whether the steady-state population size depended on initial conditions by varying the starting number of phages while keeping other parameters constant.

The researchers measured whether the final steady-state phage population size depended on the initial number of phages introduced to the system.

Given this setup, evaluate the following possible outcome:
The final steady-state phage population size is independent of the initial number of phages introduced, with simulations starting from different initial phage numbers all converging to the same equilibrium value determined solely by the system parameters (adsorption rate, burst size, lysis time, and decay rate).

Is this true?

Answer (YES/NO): YES